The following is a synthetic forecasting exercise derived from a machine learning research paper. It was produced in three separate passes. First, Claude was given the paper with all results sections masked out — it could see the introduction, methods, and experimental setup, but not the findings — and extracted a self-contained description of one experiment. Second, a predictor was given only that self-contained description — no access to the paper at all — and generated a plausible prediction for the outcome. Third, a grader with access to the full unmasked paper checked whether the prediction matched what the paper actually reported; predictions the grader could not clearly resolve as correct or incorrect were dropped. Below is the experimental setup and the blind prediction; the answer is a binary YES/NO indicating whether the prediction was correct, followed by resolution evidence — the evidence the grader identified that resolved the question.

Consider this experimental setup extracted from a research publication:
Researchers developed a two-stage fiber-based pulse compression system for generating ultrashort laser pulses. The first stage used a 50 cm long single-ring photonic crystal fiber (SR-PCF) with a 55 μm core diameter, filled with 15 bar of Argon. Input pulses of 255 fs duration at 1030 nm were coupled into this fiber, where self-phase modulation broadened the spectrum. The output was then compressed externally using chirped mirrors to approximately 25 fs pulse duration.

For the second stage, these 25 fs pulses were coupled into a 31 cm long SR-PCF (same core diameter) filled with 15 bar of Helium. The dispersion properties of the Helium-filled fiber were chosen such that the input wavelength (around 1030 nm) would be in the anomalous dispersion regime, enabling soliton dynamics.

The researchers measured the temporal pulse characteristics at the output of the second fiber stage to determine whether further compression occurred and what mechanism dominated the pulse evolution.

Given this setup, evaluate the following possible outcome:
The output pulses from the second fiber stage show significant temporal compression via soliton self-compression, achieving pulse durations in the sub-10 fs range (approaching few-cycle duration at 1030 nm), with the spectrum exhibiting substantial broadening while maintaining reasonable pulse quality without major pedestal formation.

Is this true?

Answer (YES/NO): YES